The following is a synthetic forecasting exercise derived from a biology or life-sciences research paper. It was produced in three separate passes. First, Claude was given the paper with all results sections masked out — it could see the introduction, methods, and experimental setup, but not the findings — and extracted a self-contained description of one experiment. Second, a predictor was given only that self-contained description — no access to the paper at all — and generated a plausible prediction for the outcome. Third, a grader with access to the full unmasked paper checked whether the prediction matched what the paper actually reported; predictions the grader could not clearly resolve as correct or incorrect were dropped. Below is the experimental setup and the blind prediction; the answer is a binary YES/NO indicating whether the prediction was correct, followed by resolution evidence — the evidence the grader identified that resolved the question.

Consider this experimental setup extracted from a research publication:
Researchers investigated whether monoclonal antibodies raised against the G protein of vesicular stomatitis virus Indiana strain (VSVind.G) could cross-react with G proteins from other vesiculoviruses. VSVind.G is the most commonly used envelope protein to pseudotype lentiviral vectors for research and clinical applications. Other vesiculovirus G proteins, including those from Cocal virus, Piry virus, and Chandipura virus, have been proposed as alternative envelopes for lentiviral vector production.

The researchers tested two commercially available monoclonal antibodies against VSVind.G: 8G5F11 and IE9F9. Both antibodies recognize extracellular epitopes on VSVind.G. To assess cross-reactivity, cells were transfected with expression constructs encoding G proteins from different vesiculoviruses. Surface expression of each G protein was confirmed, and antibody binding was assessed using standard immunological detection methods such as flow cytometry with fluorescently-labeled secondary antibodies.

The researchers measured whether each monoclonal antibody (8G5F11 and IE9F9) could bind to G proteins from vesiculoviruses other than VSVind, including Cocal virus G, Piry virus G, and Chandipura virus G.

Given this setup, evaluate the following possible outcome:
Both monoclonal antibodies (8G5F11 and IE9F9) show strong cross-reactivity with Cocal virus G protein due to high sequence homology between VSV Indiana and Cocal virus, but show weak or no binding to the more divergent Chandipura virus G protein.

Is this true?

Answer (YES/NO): NO